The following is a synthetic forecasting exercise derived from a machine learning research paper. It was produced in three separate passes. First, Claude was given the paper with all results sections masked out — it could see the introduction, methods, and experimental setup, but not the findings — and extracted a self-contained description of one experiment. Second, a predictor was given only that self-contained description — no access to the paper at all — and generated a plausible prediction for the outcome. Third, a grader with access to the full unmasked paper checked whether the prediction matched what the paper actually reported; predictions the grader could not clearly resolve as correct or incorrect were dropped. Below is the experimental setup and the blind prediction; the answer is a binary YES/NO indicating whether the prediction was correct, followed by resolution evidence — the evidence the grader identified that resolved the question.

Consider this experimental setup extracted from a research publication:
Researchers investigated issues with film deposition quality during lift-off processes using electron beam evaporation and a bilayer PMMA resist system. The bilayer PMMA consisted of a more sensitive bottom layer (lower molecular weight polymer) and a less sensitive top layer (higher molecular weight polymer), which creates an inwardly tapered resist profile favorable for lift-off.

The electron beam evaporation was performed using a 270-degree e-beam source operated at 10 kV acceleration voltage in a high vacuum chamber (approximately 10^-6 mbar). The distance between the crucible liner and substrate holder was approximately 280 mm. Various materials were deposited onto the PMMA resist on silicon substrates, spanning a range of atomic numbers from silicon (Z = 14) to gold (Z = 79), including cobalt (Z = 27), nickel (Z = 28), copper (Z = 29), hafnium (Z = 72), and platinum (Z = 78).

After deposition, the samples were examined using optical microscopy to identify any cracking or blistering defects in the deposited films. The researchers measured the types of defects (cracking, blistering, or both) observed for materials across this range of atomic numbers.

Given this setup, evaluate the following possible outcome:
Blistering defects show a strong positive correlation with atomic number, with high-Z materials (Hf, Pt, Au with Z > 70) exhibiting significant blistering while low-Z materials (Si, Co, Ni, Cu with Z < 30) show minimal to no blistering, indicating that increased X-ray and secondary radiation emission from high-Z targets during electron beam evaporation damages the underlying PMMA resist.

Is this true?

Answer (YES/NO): NO